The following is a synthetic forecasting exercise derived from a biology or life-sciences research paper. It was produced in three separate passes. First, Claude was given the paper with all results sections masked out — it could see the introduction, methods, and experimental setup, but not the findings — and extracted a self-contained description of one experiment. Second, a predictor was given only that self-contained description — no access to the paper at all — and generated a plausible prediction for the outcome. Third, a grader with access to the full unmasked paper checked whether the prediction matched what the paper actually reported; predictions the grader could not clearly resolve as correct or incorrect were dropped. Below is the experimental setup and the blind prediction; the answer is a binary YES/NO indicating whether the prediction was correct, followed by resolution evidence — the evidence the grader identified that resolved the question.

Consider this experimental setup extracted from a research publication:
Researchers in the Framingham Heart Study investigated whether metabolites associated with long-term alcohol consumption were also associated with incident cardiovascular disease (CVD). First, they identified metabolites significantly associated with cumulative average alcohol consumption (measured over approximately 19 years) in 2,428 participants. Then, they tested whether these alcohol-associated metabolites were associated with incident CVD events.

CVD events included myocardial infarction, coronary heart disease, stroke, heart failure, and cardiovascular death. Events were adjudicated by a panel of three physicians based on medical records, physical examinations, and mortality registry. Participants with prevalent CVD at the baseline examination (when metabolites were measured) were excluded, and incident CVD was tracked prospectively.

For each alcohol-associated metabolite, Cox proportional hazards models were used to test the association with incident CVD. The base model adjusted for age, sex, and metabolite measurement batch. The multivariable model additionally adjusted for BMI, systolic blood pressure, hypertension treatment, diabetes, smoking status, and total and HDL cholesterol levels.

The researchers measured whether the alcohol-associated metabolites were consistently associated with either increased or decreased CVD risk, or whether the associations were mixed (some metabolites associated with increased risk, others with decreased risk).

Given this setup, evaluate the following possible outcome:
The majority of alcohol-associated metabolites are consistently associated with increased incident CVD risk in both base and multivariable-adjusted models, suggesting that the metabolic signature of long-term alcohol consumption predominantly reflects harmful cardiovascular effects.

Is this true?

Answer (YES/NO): NO